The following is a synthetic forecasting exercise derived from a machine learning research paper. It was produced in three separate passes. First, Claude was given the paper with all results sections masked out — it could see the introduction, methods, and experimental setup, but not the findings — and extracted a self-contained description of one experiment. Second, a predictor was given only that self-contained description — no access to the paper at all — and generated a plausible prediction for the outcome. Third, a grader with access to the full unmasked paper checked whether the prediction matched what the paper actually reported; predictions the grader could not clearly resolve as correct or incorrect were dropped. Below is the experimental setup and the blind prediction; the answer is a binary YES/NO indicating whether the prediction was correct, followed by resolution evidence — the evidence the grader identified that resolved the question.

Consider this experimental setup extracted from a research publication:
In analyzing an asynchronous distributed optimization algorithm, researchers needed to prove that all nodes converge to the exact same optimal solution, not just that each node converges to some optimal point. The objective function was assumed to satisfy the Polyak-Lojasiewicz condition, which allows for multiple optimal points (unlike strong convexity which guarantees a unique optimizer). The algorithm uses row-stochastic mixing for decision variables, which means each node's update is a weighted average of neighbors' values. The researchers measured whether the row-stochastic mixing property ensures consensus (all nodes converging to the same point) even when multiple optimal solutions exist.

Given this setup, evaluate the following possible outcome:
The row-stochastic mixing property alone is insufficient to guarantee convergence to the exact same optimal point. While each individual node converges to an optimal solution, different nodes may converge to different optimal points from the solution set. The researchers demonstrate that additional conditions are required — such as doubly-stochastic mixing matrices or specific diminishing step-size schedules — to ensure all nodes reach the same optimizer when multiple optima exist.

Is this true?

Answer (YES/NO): NO